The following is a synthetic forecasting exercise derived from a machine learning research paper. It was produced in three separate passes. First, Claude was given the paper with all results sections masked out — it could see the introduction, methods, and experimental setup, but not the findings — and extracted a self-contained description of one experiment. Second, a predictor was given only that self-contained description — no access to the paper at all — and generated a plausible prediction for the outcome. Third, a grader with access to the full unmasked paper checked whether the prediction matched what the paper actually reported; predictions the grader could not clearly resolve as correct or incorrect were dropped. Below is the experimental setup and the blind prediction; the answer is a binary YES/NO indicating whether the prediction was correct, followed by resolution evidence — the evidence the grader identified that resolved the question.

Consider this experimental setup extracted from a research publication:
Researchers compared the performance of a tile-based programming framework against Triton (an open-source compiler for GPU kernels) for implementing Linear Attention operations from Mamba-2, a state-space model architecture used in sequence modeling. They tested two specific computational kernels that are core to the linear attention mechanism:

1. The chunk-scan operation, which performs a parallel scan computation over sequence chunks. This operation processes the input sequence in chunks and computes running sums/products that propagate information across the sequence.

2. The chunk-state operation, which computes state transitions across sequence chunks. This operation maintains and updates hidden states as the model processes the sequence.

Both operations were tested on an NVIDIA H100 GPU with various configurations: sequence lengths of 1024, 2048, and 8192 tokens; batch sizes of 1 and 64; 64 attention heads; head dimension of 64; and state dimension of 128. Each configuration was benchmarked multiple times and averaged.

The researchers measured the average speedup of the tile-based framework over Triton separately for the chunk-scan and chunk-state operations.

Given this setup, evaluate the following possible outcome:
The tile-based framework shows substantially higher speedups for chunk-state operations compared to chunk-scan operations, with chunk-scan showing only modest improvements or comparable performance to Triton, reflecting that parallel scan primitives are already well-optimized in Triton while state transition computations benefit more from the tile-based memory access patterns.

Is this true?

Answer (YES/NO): NO